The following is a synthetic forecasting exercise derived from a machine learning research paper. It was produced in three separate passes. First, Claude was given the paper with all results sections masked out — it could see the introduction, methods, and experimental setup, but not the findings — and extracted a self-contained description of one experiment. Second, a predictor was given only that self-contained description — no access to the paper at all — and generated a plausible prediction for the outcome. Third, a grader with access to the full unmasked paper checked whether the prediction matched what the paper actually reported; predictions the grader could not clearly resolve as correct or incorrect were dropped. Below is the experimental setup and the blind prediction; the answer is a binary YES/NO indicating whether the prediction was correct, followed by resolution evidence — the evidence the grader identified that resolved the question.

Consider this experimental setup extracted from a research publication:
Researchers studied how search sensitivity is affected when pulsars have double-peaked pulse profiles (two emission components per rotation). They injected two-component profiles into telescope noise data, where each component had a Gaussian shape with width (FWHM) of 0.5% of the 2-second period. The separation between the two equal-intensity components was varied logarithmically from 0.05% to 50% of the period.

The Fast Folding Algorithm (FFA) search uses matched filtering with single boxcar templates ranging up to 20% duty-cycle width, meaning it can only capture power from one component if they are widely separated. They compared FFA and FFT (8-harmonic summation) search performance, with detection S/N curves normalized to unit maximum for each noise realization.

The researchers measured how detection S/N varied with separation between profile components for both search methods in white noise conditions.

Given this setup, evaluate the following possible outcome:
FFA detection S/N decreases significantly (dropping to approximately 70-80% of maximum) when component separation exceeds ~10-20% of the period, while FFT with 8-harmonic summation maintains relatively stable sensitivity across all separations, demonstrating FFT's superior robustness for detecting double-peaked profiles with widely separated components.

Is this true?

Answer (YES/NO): NO